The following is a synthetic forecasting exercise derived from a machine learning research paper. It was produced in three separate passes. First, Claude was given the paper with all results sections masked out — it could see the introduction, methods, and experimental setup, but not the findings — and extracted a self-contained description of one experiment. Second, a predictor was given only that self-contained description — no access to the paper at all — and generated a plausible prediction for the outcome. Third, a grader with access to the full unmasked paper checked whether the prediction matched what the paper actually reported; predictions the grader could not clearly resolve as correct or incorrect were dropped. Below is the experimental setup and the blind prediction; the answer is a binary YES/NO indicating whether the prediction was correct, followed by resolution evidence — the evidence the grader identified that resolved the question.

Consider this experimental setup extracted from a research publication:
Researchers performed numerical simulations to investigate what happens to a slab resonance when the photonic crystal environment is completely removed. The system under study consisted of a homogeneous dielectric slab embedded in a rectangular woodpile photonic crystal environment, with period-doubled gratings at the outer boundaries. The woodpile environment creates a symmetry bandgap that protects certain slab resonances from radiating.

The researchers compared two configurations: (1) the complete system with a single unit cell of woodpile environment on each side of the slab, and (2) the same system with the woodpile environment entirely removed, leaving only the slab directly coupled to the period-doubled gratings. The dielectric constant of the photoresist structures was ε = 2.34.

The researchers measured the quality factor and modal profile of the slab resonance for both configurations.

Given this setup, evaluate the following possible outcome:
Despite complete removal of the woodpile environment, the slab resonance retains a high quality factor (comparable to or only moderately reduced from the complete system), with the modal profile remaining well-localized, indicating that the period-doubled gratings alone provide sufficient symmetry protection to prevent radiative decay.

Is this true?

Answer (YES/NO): NO